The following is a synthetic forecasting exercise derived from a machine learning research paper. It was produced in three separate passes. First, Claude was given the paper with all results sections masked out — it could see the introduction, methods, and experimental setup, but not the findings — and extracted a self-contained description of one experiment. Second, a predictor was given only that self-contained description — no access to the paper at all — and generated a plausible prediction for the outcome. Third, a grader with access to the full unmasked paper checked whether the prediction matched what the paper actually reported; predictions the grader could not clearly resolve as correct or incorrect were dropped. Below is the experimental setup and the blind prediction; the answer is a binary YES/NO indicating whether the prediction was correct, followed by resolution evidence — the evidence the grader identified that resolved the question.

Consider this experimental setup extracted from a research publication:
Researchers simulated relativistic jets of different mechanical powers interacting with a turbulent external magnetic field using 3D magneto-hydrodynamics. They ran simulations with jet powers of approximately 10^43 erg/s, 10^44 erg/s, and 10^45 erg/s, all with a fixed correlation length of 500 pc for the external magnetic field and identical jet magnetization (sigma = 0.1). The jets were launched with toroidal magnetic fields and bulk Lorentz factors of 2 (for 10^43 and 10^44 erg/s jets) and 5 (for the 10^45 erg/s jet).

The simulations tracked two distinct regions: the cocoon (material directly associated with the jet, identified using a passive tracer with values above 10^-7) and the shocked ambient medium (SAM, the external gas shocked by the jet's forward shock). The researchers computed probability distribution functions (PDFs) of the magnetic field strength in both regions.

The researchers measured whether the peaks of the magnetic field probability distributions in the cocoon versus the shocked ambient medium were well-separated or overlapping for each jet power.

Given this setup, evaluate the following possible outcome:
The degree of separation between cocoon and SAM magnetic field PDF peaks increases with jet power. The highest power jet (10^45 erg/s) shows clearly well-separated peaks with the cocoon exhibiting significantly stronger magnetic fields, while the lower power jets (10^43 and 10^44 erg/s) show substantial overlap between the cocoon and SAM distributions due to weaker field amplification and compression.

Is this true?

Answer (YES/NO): NO